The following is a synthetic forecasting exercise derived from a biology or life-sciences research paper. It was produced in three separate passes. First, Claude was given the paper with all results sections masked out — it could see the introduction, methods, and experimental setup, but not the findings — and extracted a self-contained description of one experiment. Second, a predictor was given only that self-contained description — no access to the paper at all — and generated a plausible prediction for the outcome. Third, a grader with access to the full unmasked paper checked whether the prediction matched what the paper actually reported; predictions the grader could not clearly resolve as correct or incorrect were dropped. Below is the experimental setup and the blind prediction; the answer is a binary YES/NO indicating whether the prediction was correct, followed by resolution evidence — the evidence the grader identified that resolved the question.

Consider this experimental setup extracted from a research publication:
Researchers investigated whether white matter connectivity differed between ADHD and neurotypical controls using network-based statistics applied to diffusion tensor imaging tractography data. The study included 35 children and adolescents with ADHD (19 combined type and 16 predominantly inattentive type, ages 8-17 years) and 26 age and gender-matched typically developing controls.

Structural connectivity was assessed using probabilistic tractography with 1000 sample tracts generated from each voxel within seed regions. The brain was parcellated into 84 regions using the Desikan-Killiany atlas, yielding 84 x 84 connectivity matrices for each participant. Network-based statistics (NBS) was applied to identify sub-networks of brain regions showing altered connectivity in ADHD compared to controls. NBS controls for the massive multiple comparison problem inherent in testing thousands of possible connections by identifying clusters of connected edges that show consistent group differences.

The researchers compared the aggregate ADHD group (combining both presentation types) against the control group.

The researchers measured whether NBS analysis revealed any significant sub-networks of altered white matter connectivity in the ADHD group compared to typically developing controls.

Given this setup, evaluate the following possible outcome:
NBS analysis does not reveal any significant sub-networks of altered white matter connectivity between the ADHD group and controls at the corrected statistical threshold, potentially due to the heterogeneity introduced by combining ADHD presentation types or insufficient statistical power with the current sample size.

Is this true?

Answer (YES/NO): YES